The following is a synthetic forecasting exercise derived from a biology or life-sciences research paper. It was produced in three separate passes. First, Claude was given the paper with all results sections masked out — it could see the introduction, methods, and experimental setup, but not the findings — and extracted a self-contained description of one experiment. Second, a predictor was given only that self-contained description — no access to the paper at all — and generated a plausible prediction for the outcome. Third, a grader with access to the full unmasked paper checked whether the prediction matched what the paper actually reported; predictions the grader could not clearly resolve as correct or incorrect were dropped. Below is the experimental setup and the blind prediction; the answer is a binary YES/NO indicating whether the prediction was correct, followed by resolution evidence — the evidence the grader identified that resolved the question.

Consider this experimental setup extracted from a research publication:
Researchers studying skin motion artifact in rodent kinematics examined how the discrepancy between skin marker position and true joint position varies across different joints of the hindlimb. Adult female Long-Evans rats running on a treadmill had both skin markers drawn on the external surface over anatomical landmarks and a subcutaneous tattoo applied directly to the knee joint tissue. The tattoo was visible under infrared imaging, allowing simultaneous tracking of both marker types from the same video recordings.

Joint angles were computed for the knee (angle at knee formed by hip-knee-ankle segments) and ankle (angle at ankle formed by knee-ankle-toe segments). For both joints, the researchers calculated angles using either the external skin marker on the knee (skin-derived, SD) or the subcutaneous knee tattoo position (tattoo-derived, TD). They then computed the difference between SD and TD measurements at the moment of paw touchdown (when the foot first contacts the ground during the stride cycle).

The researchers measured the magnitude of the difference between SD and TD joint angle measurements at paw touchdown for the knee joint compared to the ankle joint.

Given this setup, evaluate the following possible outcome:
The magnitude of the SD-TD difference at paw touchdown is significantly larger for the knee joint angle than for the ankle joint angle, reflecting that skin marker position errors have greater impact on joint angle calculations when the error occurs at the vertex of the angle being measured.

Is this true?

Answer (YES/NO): YES